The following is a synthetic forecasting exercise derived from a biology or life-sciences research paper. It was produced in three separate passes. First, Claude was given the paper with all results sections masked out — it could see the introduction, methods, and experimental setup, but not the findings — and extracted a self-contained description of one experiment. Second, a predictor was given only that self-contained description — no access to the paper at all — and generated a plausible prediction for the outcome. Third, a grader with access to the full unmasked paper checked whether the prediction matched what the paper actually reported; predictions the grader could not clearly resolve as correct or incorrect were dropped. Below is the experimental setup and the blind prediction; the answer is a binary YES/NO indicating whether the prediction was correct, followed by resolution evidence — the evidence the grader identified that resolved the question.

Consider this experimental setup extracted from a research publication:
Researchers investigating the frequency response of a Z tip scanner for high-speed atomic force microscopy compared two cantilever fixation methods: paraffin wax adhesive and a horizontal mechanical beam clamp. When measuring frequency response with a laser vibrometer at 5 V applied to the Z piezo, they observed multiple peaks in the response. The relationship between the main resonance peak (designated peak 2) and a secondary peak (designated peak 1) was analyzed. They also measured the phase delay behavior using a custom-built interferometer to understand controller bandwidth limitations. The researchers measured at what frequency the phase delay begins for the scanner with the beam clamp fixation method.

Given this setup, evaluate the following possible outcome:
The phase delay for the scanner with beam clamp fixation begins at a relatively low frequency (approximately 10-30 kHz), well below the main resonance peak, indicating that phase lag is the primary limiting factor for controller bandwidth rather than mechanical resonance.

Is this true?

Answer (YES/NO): NO